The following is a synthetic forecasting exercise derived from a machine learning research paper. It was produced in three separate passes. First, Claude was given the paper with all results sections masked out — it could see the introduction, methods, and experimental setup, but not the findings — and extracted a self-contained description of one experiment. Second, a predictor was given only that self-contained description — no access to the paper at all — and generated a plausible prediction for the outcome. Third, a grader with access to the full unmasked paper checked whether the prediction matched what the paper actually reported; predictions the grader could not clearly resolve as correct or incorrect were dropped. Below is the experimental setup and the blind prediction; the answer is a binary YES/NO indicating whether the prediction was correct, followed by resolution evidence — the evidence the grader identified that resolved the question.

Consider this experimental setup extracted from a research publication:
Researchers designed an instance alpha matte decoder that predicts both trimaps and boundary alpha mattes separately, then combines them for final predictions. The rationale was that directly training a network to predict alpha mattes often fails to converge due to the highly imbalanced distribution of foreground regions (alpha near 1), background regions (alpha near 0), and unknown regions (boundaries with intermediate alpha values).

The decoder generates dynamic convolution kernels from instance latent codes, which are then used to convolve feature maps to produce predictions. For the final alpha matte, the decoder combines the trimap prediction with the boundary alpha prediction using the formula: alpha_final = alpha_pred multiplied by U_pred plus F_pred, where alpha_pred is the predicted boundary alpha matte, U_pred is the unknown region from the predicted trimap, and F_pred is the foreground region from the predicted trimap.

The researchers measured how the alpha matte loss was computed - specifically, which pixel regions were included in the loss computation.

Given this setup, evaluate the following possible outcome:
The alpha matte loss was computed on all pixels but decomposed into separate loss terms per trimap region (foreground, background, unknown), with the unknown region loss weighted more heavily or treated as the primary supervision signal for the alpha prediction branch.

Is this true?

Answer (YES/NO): NO